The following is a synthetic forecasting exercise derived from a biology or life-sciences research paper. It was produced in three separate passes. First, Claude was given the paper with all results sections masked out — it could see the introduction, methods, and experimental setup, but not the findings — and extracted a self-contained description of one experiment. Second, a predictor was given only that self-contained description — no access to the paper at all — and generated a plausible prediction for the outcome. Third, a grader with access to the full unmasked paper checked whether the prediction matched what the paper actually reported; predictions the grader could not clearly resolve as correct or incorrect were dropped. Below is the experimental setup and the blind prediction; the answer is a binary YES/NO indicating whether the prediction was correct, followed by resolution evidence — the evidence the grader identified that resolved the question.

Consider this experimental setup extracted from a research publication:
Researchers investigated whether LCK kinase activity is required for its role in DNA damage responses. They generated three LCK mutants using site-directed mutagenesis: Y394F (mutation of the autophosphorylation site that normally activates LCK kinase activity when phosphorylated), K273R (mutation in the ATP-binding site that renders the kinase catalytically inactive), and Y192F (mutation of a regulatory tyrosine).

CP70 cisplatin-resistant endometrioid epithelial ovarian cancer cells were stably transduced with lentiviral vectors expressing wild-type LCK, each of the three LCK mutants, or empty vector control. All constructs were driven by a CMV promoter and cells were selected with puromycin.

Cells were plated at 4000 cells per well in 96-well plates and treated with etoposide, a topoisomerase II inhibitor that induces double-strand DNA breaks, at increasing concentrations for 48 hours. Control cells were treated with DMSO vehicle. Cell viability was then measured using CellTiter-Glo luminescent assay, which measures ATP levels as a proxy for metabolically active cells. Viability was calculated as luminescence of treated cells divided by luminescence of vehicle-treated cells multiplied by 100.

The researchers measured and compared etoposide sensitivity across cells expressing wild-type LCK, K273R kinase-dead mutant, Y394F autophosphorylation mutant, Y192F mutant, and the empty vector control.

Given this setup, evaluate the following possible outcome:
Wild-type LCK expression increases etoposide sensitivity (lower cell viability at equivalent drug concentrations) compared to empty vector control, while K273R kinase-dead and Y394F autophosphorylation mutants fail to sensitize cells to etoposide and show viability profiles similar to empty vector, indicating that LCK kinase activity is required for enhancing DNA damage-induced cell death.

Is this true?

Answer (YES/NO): NO